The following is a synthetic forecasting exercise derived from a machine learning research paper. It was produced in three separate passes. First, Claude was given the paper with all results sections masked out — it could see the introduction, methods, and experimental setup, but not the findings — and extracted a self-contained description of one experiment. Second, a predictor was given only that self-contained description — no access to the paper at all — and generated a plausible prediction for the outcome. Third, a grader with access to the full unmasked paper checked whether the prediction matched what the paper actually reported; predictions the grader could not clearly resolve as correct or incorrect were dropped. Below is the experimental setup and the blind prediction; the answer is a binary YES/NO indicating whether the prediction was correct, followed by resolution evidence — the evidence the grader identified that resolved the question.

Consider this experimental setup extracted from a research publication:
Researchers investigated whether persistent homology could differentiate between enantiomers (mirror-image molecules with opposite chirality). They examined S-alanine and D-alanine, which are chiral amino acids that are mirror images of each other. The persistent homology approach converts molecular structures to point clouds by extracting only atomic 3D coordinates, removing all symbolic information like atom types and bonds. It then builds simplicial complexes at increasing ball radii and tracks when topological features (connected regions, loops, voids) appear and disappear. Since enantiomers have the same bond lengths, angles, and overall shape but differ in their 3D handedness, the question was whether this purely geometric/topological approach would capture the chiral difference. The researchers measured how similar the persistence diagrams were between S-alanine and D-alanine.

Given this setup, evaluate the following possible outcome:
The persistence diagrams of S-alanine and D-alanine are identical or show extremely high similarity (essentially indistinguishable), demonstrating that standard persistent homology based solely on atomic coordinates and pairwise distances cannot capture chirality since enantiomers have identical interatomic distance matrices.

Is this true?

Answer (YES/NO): YES